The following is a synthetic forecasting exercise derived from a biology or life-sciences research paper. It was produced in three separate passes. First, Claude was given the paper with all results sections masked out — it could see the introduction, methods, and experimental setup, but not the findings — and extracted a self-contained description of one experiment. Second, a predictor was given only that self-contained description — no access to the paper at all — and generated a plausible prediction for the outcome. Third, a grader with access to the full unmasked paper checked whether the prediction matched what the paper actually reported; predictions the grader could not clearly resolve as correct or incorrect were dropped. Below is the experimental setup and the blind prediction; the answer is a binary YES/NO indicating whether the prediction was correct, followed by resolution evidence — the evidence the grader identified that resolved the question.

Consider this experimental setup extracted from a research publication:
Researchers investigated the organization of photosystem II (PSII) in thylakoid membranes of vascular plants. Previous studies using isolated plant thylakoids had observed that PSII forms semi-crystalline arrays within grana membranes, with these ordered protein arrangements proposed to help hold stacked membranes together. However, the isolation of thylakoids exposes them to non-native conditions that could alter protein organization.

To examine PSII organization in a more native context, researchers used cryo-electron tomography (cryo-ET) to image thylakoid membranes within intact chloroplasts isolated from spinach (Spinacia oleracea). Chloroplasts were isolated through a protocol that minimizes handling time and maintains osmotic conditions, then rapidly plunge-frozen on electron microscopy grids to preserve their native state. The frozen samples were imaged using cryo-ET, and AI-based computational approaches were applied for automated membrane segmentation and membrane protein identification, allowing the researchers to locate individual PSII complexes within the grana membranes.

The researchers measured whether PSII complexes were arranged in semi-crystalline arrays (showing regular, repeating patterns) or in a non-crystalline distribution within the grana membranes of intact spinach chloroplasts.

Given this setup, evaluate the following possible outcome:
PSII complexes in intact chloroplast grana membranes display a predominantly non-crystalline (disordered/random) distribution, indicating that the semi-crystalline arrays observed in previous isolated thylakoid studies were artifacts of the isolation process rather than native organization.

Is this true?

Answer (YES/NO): YES